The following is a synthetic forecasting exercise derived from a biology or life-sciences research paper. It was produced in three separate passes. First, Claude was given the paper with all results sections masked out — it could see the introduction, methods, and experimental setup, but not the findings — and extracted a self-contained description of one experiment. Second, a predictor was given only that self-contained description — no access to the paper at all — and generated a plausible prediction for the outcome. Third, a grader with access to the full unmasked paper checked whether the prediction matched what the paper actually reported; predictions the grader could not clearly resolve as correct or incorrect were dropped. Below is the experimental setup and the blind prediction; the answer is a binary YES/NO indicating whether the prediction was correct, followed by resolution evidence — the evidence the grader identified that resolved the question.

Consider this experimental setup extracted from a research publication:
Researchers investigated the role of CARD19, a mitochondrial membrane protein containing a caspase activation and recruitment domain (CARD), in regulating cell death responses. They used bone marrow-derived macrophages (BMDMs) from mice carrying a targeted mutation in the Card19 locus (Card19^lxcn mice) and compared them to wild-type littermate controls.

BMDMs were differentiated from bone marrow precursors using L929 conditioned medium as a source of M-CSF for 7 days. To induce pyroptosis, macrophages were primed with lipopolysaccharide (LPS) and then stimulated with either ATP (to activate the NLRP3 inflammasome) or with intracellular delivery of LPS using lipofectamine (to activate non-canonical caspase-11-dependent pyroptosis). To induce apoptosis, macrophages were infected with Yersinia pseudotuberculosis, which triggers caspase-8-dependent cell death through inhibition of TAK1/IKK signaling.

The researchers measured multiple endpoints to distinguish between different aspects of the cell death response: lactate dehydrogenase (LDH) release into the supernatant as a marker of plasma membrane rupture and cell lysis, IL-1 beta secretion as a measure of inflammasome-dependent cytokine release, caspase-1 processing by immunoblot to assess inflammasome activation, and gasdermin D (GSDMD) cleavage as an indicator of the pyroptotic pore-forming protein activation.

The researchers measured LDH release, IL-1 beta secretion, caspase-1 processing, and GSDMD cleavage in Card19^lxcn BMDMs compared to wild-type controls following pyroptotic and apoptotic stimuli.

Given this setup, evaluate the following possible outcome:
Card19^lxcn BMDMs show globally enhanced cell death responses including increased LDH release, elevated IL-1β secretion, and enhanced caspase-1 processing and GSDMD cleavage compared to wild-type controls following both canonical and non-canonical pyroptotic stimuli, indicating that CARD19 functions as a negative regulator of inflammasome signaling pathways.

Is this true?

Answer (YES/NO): NO